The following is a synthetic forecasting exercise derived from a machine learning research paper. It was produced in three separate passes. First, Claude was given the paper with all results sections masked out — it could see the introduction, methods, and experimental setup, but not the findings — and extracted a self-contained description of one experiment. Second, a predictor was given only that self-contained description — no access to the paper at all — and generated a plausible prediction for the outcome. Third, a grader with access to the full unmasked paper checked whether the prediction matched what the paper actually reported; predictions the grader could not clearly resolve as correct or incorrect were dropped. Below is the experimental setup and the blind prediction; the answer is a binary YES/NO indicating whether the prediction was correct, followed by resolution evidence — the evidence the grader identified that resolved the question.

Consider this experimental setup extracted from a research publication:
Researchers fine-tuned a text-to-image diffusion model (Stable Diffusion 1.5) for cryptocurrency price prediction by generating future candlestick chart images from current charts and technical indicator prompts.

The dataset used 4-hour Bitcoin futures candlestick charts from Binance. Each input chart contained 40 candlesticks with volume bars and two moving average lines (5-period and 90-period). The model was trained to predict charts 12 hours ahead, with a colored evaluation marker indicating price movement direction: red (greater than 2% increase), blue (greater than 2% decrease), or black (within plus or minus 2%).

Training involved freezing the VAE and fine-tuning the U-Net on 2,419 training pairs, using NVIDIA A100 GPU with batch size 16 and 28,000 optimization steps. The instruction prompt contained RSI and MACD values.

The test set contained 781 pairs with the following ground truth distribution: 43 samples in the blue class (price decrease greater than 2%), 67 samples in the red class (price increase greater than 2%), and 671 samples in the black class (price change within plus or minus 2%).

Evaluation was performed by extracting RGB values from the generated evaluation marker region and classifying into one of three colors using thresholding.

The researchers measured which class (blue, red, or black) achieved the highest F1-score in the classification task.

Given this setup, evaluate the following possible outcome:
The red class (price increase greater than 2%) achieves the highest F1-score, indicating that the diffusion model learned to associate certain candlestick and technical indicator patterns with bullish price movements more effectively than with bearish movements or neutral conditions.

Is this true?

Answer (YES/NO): NO